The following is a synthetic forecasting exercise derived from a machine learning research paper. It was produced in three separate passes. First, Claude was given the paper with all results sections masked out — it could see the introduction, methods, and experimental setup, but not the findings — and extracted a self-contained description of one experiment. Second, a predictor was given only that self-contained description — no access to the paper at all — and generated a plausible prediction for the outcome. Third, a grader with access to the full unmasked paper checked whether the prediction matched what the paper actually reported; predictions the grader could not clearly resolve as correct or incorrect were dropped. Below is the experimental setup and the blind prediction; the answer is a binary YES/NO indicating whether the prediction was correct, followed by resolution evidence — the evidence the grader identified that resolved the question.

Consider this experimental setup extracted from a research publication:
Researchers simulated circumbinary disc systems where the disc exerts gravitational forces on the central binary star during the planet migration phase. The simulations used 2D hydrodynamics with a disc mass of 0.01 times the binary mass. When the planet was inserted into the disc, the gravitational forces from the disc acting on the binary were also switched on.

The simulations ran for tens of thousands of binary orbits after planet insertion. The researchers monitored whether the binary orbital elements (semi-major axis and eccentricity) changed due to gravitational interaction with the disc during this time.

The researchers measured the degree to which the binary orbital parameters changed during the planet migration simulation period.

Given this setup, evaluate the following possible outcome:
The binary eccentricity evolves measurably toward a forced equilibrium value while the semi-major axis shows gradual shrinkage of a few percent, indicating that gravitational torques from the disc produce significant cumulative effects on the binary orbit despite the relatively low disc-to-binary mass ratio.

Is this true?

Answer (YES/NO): NO